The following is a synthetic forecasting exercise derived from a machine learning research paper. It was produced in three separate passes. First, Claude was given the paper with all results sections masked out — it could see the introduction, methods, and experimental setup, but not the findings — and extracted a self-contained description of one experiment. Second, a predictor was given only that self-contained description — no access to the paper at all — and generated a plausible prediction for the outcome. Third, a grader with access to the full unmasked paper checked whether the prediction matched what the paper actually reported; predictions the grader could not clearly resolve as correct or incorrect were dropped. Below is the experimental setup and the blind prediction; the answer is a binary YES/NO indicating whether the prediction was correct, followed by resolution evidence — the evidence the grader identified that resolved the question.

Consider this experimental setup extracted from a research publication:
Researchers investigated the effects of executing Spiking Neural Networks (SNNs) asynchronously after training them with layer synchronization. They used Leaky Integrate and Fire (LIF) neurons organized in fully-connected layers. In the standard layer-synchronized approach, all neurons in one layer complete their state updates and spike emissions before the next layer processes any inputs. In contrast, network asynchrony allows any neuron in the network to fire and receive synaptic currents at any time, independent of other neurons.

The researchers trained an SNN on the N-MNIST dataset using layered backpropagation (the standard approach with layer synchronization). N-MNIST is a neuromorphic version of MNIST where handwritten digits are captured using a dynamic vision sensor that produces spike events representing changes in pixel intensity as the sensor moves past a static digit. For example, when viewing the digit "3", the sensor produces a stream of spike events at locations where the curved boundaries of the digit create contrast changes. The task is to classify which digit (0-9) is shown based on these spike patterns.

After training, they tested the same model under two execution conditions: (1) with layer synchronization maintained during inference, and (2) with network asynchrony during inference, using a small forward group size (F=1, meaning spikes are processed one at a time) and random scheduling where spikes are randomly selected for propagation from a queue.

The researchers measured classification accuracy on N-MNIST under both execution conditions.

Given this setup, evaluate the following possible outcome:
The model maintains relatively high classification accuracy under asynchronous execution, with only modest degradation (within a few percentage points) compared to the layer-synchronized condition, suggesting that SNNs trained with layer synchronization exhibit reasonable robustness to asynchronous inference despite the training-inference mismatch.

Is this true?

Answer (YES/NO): NO